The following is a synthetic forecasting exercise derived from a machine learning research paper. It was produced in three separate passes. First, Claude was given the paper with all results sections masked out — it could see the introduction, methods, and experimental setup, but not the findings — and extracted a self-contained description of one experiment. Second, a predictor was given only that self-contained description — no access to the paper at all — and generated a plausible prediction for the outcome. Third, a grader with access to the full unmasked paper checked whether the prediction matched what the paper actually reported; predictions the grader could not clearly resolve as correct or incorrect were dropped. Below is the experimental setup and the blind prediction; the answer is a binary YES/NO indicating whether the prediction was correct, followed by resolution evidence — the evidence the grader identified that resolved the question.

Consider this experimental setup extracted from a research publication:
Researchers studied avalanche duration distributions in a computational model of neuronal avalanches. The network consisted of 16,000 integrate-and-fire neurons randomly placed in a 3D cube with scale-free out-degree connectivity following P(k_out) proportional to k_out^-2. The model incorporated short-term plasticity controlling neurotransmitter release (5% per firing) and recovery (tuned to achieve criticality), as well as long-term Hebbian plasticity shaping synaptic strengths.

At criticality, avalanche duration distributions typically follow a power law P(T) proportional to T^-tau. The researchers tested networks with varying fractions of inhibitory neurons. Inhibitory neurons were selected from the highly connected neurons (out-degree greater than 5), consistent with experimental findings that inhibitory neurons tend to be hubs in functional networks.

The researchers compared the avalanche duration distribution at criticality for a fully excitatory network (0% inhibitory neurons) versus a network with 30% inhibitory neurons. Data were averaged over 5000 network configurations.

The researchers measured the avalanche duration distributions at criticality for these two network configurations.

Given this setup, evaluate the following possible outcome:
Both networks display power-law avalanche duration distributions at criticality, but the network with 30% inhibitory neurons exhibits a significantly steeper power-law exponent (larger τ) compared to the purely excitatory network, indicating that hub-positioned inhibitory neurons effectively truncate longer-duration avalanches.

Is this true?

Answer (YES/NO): NO